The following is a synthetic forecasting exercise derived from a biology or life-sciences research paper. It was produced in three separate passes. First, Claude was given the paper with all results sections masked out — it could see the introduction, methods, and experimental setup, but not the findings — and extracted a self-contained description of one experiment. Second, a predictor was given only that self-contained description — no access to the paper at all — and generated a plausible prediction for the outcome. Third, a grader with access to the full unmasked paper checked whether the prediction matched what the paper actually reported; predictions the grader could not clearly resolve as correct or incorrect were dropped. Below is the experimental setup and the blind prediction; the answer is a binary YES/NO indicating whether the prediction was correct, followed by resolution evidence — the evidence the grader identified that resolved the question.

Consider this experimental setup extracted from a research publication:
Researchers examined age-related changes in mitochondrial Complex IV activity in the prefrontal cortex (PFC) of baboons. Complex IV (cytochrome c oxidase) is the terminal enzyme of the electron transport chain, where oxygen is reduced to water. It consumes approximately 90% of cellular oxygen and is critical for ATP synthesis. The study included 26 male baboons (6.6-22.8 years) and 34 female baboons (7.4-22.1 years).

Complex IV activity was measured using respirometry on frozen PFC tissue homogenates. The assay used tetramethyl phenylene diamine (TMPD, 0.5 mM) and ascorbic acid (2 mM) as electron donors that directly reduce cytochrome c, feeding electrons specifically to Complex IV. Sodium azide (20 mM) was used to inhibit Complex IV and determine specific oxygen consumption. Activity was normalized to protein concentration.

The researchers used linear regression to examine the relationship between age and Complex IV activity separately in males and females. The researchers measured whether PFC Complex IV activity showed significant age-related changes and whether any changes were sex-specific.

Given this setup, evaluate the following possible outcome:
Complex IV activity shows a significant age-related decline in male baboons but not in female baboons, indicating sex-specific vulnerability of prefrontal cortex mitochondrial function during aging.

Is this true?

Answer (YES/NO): YES